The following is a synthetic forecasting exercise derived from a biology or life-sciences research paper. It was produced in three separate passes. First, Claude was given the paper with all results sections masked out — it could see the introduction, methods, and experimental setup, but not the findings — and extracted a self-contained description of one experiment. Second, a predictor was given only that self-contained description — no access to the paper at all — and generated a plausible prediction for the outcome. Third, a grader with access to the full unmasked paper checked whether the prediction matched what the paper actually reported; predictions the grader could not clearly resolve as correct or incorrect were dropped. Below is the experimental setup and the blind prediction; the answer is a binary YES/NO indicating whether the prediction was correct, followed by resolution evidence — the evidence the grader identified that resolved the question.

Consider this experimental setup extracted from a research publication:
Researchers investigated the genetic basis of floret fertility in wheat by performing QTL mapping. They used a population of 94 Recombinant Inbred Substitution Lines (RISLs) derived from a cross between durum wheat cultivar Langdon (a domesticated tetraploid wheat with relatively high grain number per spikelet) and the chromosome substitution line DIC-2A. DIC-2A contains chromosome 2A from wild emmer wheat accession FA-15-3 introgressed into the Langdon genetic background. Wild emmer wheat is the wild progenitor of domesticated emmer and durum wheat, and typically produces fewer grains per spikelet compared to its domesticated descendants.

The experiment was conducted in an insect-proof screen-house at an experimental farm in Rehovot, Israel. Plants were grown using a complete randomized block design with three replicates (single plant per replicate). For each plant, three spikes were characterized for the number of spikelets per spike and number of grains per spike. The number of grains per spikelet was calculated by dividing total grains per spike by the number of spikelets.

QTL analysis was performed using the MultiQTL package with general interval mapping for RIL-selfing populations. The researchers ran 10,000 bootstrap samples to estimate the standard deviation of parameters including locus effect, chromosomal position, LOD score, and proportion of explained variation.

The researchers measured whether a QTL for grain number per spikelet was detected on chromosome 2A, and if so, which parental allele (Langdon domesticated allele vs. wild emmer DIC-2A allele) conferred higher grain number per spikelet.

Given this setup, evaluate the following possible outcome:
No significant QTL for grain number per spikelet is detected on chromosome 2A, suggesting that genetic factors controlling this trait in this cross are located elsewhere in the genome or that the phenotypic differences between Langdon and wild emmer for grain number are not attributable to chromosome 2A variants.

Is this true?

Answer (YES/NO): NO